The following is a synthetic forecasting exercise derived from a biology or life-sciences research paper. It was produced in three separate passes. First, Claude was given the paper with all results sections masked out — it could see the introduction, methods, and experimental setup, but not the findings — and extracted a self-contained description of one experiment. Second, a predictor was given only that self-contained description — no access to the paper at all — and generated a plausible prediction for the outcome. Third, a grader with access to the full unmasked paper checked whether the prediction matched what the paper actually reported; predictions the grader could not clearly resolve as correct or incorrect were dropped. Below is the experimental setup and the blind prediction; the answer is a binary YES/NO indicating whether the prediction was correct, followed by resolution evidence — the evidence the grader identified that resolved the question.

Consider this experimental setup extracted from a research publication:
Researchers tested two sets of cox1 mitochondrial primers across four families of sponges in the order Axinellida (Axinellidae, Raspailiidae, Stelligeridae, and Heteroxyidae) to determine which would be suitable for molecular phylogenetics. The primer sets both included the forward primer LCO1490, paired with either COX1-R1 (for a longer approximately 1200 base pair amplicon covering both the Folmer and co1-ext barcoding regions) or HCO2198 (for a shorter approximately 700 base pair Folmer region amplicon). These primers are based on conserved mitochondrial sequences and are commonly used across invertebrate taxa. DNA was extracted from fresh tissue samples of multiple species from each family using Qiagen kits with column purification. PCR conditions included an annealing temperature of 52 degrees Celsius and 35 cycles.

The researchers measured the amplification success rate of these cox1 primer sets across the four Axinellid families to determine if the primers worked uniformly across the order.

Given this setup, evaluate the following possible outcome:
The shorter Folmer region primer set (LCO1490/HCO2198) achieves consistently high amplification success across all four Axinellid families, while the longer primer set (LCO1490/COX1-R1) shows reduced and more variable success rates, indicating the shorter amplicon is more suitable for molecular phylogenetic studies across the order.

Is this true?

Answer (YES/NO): NO